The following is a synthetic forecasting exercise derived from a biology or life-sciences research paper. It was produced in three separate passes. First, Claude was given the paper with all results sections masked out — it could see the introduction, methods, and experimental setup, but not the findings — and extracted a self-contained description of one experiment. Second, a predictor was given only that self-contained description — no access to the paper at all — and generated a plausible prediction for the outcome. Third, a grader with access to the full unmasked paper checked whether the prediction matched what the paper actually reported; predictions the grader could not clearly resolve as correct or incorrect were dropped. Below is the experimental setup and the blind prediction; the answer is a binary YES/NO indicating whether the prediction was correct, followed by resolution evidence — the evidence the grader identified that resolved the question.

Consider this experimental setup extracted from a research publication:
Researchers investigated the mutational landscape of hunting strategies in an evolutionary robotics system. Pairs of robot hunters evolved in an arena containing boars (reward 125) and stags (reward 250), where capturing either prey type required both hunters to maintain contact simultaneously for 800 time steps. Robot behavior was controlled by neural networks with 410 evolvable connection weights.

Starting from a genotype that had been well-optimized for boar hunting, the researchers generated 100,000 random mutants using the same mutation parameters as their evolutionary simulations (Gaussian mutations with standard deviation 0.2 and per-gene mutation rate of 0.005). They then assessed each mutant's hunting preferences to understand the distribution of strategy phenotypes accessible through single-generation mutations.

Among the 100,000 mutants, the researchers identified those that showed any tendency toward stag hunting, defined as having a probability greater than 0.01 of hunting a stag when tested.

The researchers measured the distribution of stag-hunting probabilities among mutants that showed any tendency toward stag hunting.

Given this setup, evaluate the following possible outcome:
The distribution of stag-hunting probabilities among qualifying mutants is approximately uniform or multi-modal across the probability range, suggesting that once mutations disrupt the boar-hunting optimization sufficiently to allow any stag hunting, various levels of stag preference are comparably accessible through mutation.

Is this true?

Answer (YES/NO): NO